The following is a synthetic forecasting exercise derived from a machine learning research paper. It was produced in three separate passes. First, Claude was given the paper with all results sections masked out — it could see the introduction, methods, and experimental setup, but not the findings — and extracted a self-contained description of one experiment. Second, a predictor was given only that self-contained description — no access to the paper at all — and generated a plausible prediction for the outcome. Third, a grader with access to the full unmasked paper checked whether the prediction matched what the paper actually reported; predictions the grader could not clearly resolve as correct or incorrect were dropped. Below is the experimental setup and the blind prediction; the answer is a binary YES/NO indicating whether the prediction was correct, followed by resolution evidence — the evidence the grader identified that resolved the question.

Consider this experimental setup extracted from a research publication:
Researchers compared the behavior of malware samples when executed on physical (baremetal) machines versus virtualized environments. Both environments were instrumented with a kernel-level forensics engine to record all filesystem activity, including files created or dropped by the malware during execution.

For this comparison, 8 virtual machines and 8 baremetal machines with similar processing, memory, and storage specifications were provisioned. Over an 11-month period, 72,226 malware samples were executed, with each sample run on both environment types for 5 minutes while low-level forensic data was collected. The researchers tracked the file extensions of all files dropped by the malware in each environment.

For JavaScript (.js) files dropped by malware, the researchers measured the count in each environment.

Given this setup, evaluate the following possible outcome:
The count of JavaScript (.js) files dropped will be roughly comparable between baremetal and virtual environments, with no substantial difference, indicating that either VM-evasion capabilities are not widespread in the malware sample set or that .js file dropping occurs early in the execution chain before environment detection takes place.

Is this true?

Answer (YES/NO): NO